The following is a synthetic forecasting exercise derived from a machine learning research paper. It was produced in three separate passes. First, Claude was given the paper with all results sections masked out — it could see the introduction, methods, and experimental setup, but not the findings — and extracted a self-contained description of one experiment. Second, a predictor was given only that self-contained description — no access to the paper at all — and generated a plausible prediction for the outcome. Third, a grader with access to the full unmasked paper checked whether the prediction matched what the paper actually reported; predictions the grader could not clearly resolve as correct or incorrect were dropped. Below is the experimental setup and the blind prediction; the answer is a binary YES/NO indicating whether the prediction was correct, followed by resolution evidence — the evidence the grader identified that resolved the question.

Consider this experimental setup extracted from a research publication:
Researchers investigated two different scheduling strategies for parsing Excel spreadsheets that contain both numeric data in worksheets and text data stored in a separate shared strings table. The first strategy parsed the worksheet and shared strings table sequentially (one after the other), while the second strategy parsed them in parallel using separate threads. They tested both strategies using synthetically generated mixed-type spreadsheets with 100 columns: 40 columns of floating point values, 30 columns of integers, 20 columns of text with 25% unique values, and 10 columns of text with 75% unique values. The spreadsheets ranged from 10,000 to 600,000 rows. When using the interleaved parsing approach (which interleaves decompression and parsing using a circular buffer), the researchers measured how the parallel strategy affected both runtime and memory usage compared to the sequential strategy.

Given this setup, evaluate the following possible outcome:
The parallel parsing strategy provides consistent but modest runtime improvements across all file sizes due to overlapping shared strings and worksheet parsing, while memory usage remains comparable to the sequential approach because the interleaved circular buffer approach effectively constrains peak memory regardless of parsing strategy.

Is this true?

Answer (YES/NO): NO